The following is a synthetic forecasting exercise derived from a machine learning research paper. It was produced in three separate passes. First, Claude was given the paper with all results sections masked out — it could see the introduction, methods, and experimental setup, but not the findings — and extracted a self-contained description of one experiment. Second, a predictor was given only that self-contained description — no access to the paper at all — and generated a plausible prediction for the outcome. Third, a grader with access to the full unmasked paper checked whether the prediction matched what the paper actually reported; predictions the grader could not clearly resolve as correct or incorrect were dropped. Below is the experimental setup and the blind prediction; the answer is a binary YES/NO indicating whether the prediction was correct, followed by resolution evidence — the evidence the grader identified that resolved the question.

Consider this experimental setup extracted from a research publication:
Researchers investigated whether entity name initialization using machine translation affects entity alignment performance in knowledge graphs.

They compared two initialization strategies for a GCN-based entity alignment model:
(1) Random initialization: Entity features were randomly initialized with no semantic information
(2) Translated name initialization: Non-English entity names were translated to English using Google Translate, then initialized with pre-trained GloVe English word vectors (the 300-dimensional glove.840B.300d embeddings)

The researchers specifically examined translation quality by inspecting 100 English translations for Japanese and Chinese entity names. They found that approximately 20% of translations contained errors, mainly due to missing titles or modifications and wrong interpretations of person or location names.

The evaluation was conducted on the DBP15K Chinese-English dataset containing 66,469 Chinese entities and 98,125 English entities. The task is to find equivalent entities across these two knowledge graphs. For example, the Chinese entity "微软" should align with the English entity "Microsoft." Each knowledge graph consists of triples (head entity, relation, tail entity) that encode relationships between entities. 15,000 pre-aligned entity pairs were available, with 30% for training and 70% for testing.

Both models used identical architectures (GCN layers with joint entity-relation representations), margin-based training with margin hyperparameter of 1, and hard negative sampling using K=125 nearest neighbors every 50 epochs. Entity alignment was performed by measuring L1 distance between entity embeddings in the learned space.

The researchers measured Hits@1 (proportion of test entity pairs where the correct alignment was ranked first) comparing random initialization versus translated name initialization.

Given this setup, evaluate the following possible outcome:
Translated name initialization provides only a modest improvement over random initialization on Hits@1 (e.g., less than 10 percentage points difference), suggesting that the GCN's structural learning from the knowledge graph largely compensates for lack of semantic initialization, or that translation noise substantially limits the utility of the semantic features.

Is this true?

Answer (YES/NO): YES